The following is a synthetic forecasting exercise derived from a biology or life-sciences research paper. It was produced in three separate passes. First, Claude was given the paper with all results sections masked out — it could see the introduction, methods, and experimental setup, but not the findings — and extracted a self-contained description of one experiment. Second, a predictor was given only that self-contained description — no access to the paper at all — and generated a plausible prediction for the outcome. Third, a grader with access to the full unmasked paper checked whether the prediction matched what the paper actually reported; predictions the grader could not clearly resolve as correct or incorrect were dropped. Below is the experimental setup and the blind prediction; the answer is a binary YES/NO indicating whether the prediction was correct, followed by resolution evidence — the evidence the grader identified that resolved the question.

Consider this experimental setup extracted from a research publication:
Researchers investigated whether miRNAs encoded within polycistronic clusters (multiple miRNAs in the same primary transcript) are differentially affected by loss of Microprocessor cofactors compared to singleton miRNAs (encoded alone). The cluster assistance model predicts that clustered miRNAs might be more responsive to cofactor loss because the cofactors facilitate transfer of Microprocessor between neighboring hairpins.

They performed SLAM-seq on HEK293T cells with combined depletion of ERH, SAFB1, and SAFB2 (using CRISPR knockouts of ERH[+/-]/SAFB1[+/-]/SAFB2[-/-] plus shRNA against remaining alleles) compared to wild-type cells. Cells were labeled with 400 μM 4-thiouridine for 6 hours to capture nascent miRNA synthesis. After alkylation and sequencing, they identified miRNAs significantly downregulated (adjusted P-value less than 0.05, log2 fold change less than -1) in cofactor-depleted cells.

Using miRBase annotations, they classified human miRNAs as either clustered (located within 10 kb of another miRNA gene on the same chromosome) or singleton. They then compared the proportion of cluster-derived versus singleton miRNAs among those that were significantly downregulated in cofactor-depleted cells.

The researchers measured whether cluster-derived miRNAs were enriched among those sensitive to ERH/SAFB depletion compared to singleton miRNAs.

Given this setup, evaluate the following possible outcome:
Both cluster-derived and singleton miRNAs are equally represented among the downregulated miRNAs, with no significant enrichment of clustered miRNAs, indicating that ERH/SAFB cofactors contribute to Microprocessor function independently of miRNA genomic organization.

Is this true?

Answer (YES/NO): NO